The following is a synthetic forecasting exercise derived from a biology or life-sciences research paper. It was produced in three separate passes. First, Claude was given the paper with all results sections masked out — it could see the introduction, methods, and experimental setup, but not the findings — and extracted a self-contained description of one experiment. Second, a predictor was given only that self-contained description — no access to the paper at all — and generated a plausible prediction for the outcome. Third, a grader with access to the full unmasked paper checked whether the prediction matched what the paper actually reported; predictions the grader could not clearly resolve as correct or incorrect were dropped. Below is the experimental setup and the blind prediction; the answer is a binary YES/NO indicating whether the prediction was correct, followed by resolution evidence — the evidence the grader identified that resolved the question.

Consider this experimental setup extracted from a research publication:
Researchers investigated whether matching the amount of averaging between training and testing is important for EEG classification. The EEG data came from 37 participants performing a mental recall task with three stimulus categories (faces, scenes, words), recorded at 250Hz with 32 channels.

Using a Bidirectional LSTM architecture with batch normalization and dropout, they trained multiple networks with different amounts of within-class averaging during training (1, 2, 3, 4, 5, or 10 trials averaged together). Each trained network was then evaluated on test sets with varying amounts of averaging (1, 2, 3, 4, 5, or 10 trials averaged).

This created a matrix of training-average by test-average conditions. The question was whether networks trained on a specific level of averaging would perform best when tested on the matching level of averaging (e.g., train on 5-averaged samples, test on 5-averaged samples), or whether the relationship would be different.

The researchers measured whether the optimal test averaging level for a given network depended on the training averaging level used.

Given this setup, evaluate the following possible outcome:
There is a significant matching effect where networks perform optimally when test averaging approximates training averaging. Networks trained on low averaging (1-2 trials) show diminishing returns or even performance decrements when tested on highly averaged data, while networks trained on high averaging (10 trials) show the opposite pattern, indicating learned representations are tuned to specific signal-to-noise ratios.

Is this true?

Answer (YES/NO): NO